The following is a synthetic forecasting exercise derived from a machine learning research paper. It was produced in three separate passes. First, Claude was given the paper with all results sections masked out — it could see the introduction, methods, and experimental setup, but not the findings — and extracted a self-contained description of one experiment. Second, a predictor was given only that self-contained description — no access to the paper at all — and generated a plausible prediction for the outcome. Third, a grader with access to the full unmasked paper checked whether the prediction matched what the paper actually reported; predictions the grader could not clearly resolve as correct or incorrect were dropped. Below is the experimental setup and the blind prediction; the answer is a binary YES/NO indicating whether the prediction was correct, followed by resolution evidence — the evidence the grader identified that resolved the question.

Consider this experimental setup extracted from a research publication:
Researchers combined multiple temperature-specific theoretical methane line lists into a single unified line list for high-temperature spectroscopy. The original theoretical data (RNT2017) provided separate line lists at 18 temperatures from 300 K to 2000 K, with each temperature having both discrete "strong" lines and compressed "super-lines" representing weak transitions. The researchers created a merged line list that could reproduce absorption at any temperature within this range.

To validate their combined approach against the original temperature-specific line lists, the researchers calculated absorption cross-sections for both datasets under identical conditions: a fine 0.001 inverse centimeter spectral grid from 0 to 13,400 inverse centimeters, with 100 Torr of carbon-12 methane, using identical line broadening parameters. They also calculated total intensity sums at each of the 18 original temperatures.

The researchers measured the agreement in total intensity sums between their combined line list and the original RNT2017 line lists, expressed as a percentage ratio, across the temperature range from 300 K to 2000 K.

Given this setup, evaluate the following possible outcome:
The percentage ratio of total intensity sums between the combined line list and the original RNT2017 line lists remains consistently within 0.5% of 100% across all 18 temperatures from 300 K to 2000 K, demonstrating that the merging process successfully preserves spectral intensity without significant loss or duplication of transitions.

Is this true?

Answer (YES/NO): NO